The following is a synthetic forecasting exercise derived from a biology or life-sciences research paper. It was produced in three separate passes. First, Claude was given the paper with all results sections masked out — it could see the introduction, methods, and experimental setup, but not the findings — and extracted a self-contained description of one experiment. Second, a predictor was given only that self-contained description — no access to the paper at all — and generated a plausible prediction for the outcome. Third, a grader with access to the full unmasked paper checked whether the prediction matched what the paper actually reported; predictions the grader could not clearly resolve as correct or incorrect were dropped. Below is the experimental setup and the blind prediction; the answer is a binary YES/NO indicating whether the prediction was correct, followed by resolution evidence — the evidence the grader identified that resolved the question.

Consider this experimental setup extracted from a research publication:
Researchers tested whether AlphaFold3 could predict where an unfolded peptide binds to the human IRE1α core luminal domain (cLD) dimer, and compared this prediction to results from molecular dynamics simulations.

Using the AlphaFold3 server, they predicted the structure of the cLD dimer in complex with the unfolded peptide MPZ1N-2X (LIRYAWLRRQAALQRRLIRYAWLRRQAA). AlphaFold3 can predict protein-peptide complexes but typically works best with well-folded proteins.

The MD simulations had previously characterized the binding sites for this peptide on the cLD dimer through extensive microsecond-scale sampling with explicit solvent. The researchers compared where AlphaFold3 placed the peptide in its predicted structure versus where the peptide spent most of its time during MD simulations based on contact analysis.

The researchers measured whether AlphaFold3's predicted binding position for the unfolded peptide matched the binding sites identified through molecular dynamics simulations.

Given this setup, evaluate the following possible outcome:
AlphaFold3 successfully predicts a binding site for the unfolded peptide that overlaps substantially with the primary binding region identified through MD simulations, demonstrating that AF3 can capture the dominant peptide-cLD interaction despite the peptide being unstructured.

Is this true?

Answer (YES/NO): YES